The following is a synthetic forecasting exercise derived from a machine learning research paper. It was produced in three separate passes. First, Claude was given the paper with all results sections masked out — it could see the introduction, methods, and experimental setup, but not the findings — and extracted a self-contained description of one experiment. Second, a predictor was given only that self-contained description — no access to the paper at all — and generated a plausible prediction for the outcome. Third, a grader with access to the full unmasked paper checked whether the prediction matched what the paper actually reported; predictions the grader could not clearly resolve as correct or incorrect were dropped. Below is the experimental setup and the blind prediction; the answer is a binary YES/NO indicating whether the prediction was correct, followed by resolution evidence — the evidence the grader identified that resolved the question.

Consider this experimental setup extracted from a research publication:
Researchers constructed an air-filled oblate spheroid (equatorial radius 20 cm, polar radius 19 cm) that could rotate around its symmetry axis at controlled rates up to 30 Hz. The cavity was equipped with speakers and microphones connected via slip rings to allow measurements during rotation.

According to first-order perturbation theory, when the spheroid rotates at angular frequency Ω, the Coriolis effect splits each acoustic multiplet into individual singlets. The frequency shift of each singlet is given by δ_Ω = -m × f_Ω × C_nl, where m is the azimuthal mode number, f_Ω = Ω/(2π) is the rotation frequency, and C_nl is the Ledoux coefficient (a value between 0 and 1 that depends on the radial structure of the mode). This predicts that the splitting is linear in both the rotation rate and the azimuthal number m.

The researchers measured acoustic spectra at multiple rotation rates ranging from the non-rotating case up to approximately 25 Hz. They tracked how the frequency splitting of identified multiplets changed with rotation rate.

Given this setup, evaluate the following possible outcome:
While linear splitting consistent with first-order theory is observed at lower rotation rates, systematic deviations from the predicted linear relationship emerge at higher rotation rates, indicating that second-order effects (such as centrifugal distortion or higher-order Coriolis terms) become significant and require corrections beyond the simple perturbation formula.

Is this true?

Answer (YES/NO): NO